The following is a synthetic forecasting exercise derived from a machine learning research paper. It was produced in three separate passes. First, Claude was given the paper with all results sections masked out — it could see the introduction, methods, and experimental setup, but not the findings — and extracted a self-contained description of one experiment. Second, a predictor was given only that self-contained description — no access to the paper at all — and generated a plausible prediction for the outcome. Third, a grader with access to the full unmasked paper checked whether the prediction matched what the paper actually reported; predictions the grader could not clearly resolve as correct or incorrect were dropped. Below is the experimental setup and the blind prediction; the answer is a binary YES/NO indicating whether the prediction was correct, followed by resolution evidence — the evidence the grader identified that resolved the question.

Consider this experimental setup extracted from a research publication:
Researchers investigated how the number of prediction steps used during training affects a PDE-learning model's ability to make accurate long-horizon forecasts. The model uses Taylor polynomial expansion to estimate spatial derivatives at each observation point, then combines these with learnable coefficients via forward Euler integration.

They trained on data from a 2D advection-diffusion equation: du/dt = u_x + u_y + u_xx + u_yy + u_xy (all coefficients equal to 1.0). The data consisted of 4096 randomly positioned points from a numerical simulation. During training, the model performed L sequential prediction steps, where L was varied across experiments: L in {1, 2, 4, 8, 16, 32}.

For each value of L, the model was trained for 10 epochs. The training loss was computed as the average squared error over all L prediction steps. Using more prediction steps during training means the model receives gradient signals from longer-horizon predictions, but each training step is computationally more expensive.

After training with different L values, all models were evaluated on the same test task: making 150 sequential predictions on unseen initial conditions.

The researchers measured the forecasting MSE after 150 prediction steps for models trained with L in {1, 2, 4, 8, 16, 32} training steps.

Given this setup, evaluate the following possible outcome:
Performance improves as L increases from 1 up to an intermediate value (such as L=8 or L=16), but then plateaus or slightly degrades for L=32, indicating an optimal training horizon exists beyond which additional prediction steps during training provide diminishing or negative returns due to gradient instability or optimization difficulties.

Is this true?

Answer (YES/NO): NO